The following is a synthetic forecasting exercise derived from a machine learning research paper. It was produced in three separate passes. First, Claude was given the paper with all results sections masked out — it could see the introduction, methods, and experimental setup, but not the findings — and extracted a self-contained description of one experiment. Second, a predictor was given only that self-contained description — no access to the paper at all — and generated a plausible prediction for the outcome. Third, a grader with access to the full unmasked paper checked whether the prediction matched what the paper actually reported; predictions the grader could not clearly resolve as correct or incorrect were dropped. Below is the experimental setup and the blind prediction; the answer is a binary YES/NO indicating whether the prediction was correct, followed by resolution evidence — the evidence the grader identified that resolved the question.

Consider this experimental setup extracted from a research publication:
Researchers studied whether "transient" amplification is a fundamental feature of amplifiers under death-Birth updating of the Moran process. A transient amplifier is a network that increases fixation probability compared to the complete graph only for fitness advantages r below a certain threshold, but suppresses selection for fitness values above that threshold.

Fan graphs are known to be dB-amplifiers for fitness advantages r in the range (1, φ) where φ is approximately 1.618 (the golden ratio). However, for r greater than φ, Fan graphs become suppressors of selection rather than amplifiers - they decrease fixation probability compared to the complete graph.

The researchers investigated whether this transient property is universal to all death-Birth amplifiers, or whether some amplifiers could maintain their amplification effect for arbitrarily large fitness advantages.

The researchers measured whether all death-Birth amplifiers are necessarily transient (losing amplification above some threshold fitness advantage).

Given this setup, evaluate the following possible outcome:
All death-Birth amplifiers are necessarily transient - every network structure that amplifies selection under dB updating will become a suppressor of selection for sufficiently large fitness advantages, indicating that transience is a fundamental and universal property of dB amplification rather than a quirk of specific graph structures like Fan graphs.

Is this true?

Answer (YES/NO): YES